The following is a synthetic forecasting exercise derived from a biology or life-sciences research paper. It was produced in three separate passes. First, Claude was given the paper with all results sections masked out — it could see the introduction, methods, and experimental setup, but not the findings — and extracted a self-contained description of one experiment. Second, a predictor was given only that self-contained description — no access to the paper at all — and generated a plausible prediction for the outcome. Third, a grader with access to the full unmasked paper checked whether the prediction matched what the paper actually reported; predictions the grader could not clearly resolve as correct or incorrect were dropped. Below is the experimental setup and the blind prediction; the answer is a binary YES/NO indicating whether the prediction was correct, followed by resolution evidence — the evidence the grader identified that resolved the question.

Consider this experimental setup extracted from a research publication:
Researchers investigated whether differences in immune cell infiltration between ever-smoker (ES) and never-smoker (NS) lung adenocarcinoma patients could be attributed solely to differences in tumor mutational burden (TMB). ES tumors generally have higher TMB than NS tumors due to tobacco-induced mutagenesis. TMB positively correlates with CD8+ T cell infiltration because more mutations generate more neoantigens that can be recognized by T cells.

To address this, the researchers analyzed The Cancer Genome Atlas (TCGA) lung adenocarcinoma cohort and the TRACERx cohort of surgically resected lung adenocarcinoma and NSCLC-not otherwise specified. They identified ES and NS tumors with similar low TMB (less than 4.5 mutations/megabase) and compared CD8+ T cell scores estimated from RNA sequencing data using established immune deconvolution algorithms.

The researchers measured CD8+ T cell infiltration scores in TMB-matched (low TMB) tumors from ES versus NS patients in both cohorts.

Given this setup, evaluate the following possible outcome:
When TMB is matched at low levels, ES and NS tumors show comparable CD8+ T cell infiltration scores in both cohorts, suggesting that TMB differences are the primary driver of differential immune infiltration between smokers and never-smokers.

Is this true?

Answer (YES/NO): NO